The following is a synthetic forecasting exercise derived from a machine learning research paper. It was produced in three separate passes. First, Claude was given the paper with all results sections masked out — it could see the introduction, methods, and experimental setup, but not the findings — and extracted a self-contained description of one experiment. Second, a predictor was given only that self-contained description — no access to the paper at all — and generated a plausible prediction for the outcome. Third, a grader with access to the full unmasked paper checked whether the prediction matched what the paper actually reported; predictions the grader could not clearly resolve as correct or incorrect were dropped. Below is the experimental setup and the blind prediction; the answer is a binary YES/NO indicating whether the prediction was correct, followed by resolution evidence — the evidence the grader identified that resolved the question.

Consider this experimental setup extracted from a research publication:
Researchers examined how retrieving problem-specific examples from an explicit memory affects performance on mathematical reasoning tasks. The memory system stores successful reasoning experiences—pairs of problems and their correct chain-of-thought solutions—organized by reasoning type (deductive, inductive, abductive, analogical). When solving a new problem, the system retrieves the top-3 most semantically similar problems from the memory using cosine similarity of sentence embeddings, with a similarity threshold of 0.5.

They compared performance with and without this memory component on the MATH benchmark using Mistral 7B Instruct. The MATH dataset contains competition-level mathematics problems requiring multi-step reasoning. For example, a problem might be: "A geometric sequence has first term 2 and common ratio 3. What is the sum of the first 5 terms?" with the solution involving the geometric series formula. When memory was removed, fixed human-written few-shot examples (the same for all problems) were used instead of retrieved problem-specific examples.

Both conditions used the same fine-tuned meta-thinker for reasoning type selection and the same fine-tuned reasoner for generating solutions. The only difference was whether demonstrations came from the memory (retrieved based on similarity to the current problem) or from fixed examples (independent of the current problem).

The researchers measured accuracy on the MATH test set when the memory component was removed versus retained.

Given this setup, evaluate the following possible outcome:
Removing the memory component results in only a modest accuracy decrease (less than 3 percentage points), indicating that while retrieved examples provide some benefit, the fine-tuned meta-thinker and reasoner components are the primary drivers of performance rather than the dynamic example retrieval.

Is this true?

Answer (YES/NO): NO